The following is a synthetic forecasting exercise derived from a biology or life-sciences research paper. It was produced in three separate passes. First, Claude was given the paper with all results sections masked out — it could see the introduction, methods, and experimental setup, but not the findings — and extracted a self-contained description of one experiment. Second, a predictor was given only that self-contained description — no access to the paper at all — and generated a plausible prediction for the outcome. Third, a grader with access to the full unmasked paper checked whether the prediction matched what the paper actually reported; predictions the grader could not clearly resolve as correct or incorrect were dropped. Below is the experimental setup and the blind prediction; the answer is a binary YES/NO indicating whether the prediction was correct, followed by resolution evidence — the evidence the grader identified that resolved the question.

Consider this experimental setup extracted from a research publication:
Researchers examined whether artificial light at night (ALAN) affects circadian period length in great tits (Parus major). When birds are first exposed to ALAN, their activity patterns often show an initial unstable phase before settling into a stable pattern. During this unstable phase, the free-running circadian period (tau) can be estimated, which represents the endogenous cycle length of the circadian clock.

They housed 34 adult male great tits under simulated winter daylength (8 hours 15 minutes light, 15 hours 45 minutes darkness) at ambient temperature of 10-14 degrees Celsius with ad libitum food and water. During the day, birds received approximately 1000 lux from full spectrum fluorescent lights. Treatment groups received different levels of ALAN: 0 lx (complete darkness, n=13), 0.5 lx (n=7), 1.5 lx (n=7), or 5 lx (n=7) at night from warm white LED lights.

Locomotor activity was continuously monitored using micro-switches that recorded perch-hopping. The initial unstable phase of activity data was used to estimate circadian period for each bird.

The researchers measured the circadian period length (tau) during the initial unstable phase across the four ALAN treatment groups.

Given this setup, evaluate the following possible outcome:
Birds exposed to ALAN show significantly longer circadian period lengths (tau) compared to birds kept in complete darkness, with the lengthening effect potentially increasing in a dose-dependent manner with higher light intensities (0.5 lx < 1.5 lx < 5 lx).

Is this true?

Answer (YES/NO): NO